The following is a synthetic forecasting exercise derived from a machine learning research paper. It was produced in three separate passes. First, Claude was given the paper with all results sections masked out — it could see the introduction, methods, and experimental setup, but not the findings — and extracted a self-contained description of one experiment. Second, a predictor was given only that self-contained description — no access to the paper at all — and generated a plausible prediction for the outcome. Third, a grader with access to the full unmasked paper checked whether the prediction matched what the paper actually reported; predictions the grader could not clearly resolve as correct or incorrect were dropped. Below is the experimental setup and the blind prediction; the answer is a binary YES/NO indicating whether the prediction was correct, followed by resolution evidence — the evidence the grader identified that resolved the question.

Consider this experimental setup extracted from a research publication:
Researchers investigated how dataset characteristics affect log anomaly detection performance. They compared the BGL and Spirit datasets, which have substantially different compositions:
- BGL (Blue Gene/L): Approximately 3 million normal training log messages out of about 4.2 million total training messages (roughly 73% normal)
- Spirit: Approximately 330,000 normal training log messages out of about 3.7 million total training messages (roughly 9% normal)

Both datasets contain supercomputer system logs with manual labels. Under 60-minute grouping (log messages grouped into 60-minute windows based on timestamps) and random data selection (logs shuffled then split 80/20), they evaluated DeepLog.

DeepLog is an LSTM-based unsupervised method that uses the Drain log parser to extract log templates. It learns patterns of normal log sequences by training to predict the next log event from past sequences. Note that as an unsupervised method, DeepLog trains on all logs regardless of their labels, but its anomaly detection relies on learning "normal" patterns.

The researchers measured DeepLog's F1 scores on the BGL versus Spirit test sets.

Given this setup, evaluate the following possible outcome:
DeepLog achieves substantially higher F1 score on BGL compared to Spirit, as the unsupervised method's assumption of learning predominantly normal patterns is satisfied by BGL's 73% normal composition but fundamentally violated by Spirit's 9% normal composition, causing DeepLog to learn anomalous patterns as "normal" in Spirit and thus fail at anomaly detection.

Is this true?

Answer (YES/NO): NO